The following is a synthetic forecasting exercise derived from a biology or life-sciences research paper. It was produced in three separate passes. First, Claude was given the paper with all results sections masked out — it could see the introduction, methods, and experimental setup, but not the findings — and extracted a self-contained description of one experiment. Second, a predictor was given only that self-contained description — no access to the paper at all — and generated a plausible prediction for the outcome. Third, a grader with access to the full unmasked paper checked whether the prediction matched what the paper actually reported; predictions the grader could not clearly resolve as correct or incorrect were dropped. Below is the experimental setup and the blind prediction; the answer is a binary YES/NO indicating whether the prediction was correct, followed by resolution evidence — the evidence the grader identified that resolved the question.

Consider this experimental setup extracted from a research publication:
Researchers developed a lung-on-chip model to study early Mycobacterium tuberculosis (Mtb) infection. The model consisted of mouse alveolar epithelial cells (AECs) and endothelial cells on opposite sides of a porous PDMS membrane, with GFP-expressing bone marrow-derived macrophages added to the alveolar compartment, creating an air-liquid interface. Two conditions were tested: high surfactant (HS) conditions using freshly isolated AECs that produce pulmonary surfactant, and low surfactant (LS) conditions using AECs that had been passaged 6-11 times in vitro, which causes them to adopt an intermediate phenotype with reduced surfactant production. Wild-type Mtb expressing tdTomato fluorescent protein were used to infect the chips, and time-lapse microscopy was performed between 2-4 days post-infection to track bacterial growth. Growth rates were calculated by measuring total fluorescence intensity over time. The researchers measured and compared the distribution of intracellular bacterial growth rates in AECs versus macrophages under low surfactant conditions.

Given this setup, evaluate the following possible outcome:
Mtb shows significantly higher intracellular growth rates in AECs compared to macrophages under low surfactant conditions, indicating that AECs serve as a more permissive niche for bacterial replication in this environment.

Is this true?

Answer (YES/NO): NO